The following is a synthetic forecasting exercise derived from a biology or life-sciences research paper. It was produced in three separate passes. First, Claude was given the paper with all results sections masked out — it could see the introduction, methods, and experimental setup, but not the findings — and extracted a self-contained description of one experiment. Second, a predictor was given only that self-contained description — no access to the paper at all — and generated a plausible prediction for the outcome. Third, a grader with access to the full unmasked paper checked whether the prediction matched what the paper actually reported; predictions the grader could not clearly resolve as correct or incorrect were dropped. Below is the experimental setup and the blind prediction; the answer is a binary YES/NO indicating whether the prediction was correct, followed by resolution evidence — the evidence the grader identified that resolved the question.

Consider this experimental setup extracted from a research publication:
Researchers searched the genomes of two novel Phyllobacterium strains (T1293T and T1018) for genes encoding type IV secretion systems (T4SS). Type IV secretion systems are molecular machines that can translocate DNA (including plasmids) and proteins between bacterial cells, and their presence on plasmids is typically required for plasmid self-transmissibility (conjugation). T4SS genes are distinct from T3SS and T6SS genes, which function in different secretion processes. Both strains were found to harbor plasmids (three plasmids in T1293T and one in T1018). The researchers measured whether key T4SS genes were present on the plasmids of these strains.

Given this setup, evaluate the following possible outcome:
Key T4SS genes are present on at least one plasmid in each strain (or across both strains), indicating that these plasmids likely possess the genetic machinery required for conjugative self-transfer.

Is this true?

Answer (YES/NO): NO